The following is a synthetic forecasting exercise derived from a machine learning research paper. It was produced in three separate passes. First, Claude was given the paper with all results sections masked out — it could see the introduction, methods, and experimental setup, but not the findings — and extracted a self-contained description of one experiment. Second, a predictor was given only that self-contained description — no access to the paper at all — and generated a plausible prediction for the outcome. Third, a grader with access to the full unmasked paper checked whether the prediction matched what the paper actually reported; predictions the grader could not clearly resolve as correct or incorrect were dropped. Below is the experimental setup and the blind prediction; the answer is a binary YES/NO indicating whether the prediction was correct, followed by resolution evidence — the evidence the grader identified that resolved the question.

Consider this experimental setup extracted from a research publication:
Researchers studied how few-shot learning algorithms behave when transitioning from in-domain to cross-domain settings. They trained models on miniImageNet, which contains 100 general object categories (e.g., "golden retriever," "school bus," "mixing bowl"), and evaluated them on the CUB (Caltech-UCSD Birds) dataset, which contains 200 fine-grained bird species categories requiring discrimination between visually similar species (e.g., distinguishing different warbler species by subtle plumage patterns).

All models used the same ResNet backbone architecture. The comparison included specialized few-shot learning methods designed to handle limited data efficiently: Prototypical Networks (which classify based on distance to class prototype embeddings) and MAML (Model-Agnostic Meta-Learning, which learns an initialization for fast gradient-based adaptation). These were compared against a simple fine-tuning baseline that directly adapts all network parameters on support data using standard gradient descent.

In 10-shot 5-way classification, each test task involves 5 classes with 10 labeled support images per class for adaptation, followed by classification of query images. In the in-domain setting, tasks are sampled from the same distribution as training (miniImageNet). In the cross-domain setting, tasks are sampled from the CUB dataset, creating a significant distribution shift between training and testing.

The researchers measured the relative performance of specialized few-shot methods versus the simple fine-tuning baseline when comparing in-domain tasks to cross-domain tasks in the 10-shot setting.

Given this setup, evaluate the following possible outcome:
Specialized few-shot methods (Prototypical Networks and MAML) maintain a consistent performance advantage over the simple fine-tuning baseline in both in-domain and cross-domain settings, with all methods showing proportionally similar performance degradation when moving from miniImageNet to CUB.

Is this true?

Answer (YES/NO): NO